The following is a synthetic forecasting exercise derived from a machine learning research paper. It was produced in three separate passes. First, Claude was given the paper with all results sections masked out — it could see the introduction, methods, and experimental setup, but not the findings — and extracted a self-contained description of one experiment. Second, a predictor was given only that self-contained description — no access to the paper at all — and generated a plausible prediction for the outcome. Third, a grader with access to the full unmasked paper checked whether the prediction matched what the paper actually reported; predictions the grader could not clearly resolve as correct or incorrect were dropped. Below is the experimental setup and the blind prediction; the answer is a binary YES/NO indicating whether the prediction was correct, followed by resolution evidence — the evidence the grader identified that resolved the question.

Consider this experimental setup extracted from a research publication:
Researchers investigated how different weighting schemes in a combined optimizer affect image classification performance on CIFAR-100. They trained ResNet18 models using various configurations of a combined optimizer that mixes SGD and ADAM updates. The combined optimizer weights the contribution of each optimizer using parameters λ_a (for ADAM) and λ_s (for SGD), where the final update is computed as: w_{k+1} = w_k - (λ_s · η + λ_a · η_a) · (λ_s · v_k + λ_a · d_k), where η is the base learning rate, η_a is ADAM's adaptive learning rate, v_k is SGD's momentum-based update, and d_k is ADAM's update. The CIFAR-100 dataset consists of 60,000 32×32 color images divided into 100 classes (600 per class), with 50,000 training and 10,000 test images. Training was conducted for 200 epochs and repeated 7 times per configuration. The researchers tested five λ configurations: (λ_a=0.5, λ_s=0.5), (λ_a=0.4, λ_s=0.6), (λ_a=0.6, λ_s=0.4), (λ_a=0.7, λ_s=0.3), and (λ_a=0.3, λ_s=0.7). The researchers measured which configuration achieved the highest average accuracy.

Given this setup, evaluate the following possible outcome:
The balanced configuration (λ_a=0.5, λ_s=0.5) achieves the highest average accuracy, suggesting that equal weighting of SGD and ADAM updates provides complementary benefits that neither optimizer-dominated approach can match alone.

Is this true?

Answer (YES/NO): NO